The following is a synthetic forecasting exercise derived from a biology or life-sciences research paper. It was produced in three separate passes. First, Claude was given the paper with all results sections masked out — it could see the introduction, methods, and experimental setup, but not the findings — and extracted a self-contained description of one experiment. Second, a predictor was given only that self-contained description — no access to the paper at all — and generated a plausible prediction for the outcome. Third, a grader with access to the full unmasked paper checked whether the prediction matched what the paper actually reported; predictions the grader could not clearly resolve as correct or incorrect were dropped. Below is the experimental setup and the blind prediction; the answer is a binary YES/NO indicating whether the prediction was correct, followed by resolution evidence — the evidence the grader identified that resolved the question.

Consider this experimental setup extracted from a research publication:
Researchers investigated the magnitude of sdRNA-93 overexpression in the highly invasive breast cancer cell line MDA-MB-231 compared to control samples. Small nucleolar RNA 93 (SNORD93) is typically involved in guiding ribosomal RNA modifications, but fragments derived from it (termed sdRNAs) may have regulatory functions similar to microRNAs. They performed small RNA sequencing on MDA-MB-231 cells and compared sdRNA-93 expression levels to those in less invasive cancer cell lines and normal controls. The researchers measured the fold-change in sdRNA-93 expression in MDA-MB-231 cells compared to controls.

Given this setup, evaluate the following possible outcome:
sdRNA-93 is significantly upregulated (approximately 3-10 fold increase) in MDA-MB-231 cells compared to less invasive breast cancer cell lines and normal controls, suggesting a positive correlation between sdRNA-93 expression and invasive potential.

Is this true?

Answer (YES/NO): NO